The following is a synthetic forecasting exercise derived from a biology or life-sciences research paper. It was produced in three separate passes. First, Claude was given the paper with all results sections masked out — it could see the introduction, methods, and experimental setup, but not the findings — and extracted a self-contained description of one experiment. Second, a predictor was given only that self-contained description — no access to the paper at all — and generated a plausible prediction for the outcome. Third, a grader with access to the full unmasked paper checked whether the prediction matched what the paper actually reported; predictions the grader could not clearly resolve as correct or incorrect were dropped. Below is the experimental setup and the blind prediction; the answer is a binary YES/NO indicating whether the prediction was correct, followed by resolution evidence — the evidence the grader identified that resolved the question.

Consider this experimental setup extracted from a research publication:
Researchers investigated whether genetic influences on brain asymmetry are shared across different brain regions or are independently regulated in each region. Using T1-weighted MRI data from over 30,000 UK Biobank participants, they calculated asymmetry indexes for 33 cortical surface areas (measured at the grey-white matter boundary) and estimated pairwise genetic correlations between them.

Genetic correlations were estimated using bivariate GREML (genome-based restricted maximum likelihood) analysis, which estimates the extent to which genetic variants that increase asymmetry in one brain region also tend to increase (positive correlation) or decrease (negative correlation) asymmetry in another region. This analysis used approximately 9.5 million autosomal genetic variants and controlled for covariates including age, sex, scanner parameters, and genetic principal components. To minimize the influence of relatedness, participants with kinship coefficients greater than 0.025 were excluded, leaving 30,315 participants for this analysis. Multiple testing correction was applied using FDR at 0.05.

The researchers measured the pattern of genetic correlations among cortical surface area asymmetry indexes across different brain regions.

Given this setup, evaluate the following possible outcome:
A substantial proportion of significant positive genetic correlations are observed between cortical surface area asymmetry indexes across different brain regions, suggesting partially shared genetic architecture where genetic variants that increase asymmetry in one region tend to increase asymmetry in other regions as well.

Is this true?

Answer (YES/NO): NO